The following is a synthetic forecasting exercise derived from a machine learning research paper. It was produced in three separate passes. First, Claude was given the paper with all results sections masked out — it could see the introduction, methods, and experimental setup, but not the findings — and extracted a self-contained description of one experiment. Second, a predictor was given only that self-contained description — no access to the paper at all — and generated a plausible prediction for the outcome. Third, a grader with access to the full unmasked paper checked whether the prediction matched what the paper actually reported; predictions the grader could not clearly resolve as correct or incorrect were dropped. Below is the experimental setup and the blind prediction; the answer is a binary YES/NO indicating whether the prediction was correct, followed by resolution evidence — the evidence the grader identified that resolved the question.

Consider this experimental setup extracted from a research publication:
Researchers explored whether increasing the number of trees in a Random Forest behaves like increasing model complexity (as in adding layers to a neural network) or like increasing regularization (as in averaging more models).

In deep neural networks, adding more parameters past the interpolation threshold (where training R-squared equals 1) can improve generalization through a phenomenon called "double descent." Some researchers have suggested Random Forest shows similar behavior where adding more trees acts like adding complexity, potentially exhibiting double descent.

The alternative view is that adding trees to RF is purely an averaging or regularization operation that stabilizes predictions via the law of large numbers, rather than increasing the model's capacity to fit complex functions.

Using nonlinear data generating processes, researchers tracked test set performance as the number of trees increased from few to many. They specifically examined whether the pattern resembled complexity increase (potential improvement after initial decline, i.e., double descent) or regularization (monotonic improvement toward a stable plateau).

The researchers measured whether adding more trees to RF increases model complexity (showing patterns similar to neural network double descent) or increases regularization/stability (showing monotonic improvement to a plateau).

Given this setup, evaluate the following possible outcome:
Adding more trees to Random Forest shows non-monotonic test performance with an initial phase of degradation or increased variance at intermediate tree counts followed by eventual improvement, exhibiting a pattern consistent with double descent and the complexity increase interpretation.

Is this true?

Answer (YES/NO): NO